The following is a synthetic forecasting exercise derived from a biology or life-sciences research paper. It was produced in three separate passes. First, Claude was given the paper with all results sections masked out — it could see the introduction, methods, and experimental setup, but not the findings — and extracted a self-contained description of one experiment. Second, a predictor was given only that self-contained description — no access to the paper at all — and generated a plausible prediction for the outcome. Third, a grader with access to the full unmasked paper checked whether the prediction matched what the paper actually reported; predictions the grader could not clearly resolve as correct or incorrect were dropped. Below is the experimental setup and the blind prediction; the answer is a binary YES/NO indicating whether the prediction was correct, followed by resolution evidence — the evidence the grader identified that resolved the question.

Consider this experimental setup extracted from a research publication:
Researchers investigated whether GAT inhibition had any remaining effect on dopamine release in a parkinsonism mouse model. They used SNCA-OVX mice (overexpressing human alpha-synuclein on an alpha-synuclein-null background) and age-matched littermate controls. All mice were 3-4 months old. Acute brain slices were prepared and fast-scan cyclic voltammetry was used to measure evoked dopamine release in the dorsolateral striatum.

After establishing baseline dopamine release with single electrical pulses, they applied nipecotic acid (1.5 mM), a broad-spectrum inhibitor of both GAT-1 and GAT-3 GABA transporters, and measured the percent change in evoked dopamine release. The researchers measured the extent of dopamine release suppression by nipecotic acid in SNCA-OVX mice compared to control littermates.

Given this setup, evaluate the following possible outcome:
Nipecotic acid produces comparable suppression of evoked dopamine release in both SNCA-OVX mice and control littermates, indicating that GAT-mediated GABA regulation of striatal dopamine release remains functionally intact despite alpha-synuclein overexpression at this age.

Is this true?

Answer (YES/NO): NO